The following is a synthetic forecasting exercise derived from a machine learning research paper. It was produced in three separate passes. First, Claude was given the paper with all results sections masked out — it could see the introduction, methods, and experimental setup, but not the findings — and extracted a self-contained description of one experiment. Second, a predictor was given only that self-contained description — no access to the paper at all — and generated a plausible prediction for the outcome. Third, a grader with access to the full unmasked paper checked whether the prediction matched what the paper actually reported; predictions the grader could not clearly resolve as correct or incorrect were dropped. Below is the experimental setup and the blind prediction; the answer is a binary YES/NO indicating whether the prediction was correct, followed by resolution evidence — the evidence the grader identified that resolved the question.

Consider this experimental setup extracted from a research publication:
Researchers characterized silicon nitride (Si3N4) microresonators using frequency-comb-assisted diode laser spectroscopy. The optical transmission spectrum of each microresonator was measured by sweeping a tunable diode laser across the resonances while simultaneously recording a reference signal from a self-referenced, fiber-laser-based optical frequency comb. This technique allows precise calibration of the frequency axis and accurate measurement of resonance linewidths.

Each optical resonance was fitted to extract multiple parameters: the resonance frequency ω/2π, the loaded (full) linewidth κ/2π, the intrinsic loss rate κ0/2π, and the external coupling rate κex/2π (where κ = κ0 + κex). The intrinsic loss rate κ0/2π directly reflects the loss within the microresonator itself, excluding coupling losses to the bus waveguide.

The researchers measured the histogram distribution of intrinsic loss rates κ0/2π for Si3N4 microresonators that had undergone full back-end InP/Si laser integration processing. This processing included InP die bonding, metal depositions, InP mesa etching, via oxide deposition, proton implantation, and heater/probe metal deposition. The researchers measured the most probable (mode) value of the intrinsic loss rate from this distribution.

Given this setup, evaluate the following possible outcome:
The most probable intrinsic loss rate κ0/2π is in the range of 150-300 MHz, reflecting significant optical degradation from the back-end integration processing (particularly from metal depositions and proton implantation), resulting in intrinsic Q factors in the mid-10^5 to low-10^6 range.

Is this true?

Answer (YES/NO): NO